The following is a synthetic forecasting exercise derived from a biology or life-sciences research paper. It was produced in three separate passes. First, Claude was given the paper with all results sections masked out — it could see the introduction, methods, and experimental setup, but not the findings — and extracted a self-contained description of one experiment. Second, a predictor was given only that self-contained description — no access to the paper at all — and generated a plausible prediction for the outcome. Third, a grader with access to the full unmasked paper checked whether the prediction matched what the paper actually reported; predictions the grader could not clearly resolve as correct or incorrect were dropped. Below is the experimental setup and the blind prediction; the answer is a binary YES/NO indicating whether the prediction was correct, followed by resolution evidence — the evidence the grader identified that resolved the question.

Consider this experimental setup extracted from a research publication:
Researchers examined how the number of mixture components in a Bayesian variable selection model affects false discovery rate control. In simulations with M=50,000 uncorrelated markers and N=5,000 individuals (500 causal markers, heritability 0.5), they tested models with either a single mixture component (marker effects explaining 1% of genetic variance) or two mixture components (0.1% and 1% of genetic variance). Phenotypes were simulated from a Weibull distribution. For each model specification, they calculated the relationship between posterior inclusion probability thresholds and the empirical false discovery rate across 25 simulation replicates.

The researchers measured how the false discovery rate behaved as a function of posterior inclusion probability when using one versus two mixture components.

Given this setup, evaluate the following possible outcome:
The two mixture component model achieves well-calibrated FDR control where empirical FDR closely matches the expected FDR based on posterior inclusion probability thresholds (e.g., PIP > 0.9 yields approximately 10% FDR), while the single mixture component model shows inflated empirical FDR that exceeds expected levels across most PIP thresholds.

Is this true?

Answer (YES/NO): NO